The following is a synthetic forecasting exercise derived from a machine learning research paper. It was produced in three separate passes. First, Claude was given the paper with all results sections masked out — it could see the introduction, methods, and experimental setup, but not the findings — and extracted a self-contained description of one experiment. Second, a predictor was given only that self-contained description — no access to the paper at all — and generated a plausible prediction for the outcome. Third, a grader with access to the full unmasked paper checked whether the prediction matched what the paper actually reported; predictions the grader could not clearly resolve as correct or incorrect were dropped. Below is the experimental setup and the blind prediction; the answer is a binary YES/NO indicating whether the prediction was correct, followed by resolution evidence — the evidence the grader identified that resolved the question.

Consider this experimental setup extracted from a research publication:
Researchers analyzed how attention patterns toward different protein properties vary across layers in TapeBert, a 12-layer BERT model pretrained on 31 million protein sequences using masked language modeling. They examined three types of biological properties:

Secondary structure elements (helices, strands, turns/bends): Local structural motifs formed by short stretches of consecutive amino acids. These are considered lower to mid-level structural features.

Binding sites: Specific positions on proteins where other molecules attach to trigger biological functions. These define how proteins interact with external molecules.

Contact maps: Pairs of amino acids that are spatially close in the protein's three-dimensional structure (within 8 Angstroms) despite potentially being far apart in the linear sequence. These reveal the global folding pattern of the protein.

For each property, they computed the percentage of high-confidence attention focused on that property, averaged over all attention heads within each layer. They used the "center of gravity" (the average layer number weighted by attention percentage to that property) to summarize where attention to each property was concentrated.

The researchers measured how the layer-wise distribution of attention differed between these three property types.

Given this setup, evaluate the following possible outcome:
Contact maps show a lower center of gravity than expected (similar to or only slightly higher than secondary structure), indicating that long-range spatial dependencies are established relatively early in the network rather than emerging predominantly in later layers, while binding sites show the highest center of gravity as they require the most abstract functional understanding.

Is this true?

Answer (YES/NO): NO